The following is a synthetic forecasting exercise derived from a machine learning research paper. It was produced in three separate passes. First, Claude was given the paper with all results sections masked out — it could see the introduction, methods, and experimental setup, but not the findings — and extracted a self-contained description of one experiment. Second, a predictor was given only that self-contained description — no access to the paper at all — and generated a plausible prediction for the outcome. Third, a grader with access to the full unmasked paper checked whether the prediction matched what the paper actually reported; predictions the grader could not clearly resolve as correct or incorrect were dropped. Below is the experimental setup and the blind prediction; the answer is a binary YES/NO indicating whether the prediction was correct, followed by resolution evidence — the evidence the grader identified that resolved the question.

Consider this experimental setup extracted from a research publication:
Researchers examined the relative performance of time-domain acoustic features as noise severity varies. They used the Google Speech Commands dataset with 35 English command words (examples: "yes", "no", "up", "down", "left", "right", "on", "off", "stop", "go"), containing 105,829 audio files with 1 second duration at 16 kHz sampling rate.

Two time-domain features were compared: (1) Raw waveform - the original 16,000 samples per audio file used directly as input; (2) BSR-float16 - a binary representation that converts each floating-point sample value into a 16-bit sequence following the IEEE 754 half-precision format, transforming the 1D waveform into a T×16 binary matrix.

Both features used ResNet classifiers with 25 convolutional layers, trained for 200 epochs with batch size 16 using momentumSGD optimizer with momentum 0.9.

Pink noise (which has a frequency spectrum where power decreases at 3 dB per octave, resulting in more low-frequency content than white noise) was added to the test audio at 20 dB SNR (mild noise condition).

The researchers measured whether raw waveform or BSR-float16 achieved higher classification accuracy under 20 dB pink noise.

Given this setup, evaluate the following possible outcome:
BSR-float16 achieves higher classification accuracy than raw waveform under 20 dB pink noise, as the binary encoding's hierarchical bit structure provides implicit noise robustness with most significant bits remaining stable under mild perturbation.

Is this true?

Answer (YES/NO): NO